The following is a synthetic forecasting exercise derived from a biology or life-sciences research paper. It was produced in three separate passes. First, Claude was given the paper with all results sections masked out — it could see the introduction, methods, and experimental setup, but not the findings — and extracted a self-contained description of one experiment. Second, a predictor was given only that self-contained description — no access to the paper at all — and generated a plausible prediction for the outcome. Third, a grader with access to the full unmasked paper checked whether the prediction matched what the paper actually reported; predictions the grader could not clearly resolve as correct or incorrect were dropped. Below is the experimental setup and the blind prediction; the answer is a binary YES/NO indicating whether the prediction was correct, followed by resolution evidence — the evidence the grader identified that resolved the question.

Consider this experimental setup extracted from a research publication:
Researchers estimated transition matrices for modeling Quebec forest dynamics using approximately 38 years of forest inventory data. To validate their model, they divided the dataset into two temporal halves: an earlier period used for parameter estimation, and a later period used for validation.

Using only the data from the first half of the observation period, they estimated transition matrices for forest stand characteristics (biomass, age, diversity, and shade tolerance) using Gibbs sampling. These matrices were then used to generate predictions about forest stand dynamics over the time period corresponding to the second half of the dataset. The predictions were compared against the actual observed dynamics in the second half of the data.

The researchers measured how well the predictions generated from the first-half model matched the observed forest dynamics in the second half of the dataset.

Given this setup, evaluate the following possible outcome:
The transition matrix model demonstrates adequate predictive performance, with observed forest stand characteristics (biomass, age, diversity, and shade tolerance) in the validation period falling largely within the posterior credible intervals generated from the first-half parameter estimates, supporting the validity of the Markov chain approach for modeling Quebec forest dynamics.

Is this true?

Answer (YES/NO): NO